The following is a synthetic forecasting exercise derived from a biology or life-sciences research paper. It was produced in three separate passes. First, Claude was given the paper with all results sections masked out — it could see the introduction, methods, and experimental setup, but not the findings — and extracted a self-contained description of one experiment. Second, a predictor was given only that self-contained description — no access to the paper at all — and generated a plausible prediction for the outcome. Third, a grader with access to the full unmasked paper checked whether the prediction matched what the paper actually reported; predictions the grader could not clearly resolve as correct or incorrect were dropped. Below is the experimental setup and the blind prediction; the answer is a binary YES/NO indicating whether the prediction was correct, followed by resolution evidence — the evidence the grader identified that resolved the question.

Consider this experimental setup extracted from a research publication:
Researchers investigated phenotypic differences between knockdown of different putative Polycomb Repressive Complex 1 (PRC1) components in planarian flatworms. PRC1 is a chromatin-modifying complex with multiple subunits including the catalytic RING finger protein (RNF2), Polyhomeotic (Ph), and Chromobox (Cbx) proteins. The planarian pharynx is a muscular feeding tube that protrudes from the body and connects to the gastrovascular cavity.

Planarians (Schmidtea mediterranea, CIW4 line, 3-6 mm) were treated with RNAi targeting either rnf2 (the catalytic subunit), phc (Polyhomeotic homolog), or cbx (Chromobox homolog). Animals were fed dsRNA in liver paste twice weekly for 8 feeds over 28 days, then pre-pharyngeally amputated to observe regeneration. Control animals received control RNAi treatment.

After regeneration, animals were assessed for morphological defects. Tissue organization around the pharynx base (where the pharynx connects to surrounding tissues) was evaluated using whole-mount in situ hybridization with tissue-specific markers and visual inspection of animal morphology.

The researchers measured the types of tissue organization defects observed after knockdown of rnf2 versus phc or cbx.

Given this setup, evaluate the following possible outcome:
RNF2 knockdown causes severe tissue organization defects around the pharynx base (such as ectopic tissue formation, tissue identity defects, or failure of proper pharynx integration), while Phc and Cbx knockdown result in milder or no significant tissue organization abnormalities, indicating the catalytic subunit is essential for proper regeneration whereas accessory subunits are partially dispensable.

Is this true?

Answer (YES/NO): NO